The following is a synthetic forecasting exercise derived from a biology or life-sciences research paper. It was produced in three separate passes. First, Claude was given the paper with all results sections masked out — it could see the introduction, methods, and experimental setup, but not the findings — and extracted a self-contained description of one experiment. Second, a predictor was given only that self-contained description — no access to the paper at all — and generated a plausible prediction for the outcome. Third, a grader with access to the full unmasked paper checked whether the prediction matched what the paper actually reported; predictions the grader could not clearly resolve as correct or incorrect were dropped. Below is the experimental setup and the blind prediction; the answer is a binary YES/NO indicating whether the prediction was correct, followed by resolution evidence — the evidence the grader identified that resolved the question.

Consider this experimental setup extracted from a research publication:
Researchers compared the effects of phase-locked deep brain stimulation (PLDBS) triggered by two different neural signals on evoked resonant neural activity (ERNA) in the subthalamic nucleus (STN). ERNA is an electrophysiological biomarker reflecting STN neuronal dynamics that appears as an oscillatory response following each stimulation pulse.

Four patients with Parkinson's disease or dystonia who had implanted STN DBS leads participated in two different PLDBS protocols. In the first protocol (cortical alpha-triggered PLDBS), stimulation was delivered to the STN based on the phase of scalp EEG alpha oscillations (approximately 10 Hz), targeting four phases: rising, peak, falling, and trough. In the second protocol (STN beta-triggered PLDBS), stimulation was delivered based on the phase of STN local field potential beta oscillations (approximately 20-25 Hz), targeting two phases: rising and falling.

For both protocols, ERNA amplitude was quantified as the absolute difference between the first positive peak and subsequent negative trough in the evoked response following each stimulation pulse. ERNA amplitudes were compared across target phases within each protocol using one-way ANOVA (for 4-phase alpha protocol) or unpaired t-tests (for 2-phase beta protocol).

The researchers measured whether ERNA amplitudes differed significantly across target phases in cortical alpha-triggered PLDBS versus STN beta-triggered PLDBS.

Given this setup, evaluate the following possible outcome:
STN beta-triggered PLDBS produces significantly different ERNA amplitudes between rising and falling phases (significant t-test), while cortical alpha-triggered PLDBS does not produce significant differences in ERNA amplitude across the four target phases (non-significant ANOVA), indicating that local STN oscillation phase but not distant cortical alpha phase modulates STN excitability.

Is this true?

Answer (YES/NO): YES